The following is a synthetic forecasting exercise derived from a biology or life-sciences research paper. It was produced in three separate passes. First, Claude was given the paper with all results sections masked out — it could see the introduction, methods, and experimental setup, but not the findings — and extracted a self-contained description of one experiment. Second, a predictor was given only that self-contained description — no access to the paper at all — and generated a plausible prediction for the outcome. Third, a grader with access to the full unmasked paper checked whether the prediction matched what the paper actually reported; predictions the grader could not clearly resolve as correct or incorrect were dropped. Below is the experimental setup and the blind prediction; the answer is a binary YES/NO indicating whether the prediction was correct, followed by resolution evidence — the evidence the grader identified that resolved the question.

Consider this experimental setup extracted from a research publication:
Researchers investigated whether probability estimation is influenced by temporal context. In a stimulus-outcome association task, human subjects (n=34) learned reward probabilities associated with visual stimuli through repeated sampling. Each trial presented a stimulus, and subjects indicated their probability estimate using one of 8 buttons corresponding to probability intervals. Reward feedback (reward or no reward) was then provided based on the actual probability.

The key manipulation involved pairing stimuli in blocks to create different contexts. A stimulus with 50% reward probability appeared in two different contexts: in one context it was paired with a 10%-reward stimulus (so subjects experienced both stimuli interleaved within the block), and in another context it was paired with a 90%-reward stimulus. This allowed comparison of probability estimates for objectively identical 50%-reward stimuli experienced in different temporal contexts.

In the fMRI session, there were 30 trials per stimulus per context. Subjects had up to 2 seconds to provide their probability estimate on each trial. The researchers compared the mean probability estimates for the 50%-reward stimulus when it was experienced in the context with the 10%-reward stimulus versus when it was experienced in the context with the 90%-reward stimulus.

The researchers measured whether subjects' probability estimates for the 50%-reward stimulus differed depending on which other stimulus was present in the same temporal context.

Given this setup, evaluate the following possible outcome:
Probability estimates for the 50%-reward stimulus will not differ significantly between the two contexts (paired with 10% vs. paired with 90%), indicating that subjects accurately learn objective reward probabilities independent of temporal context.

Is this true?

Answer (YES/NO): NO